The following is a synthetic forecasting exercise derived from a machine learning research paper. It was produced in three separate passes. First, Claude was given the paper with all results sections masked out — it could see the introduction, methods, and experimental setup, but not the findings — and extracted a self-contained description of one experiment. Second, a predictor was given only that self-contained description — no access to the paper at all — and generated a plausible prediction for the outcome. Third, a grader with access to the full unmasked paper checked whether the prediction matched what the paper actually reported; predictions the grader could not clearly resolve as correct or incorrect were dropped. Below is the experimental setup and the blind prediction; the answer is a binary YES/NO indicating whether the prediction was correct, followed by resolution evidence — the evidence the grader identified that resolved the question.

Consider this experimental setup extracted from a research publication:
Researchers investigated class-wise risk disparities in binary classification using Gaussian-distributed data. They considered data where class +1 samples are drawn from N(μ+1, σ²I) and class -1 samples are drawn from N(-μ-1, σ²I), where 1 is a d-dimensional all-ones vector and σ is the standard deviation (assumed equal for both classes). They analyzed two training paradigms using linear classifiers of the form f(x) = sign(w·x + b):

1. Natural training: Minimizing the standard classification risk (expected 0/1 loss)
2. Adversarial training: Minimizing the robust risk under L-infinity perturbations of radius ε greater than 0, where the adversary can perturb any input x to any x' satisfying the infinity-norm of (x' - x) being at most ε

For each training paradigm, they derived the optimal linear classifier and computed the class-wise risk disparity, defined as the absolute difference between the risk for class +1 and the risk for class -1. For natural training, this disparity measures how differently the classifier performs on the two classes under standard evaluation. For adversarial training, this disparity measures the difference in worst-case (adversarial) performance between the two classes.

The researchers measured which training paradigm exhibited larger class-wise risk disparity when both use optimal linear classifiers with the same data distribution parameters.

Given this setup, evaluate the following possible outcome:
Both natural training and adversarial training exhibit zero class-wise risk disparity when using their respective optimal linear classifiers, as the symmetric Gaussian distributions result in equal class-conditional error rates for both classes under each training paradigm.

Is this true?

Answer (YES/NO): NO